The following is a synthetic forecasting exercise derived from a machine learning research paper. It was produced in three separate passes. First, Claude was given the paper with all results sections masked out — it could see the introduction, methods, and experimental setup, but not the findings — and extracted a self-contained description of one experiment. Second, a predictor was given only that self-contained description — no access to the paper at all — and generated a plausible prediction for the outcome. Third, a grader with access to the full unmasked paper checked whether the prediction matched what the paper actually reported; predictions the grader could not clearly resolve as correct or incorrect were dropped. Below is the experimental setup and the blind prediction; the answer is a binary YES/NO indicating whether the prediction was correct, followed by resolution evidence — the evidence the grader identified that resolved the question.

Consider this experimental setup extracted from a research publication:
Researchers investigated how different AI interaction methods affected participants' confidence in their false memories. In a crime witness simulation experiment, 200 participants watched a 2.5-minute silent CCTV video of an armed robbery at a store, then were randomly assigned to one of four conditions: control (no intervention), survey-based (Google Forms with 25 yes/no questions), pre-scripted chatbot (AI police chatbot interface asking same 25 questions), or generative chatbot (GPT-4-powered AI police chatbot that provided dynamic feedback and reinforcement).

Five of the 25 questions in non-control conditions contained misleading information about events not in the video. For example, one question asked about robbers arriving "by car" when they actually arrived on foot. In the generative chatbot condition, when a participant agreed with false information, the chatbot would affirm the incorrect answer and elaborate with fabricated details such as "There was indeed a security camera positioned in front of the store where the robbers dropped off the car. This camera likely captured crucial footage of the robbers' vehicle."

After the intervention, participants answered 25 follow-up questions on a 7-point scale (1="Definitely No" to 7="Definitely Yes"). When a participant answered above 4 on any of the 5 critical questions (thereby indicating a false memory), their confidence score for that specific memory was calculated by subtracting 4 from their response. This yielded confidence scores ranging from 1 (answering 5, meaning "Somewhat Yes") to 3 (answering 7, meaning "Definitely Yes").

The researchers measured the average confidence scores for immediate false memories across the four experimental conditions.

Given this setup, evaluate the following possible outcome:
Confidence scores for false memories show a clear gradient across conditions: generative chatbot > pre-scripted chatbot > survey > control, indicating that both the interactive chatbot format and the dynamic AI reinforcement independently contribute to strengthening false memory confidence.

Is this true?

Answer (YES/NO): NO